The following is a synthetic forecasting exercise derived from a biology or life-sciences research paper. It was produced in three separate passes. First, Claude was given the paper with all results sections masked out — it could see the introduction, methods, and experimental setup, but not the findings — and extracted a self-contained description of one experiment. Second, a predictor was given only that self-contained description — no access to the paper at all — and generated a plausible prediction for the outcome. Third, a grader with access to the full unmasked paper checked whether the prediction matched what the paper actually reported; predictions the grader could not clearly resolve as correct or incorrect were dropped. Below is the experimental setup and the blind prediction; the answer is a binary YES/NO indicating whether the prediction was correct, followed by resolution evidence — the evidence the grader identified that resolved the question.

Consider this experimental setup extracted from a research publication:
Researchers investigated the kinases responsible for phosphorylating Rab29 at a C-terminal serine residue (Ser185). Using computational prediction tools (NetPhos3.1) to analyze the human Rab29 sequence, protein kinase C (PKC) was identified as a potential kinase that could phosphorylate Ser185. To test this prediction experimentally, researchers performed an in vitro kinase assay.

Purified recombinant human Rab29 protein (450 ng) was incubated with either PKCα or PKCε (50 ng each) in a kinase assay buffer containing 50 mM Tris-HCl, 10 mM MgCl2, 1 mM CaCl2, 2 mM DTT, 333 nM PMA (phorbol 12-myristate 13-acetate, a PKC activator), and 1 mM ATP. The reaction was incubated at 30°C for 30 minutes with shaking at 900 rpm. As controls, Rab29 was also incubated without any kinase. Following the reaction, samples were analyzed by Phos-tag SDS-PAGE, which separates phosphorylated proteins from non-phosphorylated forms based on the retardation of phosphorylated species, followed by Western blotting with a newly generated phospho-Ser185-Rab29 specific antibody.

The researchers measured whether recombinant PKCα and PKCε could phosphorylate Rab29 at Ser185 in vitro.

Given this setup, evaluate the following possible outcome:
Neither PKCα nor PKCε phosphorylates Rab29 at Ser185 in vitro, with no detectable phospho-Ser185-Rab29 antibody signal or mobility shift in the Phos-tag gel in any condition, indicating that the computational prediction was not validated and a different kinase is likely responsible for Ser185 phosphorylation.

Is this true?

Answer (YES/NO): NO